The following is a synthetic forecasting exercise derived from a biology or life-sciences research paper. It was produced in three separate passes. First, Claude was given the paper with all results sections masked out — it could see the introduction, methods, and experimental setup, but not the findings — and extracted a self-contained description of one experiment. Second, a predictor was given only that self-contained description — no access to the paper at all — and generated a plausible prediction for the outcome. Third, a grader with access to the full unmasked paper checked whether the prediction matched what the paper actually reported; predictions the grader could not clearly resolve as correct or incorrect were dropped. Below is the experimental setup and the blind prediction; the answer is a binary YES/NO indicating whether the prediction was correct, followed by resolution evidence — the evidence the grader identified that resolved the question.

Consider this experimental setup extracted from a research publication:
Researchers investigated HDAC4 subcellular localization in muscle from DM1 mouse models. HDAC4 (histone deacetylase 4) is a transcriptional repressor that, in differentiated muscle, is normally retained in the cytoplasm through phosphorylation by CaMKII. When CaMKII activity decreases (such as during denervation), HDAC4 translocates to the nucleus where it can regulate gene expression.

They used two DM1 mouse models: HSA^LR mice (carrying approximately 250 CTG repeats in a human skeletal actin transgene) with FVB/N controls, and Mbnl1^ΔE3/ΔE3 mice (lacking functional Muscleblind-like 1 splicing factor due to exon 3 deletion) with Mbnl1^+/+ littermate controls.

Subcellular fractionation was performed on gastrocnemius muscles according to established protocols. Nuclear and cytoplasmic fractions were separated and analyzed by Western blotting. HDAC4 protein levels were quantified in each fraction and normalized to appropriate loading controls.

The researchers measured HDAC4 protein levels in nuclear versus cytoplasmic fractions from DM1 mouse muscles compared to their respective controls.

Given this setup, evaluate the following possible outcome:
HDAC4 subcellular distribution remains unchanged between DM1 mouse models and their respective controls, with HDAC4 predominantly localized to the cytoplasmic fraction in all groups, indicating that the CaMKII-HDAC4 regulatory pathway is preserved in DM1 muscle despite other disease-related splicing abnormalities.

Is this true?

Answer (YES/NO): NO